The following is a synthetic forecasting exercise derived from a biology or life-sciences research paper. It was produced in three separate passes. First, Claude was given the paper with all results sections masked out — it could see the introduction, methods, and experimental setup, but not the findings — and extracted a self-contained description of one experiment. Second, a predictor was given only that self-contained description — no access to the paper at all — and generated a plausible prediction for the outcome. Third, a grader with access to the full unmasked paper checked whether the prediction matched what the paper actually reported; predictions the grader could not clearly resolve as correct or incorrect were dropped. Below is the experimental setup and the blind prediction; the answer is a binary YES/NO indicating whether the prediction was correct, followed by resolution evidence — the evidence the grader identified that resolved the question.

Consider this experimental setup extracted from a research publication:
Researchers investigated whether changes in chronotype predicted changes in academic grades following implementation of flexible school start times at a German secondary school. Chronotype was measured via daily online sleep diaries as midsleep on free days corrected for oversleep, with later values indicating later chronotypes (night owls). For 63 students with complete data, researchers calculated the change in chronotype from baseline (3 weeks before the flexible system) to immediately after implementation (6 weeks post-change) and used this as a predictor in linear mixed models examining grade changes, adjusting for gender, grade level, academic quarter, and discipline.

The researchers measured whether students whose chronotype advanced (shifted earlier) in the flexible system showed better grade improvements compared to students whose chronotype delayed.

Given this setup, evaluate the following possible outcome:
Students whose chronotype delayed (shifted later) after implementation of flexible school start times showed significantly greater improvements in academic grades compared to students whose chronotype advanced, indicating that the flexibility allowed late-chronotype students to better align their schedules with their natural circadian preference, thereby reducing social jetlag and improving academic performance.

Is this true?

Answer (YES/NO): NO